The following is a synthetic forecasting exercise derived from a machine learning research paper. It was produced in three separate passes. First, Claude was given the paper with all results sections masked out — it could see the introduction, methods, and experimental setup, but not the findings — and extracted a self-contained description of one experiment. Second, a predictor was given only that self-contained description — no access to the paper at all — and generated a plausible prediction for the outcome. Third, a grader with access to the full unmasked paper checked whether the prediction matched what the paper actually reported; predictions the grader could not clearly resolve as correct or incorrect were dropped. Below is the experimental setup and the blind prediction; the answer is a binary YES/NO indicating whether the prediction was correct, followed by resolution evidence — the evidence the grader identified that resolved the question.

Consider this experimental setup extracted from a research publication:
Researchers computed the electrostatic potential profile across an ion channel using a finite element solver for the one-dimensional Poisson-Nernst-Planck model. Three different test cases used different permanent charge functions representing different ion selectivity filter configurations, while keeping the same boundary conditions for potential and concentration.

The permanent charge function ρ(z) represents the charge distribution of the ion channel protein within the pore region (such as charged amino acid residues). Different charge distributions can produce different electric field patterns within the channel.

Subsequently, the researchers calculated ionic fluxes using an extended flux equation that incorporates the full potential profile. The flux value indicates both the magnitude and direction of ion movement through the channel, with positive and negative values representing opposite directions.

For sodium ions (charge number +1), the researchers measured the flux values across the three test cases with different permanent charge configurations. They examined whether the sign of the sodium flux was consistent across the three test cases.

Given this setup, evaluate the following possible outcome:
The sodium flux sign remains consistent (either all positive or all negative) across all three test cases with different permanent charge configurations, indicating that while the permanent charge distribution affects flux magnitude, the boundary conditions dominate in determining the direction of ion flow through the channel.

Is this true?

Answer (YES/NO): YES